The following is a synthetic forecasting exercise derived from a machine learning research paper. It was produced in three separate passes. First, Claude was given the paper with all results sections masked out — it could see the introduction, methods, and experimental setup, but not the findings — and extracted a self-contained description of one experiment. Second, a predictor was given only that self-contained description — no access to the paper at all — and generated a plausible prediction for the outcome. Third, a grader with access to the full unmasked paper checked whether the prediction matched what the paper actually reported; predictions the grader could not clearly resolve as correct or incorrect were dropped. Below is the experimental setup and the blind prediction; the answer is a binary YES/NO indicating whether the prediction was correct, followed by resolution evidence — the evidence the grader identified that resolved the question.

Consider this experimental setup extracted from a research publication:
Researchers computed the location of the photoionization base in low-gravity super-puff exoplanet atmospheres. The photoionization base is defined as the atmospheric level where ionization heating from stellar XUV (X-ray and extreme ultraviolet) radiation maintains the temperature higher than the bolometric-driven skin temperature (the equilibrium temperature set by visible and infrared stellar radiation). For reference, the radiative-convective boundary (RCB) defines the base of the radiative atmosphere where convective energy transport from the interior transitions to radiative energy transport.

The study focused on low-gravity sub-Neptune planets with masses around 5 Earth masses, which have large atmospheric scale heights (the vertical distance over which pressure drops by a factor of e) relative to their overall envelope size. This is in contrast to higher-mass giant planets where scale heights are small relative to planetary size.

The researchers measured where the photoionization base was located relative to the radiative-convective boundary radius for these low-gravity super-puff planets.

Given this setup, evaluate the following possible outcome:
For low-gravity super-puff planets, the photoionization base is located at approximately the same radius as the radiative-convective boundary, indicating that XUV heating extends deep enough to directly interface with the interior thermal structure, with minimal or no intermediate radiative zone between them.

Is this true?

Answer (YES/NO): NO